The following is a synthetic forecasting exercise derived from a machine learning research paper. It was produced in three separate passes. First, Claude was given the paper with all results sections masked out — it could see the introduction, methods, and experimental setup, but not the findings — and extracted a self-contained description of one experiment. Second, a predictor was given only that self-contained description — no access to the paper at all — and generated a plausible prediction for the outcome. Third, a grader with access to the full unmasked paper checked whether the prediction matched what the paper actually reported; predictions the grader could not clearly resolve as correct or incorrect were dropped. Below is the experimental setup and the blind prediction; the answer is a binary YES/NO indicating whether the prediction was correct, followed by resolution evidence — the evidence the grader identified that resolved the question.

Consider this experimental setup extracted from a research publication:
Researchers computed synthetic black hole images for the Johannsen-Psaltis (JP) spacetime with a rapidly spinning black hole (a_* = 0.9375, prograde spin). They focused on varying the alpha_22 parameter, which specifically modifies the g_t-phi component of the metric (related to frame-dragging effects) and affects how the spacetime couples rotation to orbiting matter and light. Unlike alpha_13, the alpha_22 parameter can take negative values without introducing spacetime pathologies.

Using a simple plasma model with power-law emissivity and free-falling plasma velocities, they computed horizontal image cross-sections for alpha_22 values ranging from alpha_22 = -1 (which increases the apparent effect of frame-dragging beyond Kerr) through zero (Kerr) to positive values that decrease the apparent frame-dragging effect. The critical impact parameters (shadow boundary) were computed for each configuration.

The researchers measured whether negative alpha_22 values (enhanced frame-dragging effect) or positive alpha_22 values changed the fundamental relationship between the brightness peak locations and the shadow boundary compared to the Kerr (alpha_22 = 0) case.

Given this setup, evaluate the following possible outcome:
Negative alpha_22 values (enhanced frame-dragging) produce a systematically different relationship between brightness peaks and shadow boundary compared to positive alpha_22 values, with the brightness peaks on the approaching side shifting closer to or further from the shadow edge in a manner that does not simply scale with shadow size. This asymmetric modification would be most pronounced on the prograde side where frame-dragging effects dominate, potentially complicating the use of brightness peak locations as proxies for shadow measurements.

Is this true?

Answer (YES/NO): NO